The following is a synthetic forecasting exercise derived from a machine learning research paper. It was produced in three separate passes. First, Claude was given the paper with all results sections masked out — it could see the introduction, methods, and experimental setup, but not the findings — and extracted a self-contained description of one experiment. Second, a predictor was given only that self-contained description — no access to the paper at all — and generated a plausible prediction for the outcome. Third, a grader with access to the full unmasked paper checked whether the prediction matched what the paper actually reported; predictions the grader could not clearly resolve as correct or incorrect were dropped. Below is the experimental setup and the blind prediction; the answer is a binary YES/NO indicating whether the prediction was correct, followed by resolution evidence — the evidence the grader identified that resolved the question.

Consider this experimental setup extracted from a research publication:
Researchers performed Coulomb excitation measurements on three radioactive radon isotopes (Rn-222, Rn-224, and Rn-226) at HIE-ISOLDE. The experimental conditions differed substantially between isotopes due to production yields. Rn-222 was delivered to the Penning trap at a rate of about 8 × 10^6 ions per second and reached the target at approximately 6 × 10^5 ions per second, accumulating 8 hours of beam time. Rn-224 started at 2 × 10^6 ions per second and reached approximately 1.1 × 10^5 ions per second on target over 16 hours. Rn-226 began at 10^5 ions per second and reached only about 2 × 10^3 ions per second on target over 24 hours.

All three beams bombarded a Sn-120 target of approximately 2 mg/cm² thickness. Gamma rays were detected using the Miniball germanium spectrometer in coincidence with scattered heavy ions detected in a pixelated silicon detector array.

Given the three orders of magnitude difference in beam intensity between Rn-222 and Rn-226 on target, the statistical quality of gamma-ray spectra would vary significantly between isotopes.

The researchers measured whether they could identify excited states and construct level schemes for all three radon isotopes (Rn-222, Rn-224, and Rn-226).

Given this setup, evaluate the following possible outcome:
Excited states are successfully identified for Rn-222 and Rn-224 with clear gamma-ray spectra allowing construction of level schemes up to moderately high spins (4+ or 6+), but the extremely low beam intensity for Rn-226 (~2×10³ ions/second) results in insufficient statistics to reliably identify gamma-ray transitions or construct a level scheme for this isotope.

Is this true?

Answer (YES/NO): NO